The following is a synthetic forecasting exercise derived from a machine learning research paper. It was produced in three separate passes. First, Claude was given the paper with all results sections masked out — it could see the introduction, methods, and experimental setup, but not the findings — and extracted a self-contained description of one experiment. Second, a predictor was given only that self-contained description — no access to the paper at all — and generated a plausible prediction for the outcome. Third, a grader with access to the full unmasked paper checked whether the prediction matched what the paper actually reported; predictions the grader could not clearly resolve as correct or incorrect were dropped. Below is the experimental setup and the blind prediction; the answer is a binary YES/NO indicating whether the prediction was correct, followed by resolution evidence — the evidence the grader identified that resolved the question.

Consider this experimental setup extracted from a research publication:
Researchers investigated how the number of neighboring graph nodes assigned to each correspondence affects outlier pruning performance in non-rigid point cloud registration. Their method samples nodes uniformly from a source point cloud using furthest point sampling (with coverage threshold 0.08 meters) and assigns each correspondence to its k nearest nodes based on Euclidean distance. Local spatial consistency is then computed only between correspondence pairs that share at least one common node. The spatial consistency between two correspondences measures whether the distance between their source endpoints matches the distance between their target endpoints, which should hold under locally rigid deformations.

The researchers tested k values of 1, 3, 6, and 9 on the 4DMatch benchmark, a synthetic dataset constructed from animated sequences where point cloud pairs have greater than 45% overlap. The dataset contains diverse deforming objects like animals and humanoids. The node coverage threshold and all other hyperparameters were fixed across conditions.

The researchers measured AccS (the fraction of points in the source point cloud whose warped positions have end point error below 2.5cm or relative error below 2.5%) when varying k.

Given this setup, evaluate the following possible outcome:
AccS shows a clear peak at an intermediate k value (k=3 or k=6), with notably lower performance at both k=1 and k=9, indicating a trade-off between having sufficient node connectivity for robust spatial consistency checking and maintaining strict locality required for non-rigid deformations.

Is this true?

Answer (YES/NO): YES